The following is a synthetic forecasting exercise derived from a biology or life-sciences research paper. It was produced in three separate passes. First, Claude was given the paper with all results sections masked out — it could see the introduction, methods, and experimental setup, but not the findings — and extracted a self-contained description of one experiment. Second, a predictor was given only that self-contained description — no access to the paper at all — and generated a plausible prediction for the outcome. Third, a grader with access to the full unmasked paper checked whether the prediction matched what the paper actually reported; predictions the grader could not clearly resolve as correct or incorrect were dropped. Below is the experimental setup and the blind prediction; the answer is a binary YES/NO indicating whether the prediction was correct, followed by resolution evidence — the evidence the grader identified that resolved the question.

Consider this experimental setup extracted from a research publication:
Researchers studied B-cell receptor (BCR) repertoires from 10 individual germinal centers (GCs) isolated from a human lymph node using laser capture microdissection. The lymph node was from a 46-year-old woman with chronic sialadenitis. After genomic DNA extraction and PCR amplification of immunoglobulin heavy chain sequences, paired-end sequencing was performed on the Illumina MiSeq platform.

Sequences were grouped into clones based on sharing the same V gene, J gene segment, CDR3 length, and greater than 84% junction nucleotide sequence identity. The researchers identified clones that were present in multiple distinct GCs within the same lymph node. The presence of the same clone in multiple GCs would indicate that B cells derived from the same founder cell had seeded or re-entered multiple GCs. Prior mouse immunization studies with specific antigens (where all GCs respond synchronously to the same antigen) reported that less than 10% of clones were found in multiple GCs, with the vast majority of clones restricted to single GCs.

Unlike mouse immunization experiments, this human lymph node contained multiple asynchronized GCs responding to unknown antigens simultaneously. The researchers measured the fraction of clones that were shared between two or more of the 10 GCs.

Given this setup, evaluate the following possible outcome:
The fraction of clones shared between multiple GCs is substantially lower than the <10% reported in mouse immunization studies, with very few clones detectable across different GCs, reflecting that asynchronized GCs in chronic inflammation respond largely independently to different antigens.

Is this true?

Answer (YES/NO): NO